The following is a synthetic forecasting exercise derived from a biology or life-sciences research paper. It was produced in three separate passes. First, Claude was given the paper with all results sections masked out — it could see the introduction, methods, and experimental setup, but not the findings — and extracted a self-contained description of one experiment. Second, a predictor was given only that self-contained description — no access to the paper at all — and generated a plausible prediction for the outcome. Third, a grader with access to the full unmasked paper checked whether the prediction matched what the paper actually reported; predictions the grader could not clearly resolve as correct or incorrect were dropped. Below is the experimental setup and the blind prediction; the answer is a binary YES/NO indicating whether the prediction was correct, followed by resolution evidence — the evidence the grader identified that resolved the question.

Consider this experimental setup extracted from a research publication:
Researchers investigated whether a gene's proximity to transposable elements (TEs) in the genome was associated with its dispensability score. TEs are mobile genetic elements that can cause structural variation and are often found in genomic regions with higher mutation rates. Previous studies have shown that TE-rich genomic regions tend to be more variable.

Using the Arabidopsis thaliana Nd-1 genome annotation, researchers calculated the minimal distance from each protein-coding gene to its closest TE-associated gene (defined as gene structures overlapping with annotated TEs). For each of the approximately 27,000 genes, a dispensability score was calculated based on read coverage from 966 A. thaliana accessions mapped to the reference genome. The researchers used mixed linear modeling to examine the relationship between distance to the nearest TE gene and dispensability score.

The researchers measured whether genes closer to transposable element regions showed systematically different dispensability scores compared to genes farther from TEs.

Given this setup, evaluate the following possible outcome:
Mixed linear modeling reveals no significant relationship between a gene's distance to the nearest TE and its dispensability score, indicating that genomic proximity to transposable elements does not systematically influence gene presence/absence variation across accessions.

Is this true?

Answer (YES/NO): YES